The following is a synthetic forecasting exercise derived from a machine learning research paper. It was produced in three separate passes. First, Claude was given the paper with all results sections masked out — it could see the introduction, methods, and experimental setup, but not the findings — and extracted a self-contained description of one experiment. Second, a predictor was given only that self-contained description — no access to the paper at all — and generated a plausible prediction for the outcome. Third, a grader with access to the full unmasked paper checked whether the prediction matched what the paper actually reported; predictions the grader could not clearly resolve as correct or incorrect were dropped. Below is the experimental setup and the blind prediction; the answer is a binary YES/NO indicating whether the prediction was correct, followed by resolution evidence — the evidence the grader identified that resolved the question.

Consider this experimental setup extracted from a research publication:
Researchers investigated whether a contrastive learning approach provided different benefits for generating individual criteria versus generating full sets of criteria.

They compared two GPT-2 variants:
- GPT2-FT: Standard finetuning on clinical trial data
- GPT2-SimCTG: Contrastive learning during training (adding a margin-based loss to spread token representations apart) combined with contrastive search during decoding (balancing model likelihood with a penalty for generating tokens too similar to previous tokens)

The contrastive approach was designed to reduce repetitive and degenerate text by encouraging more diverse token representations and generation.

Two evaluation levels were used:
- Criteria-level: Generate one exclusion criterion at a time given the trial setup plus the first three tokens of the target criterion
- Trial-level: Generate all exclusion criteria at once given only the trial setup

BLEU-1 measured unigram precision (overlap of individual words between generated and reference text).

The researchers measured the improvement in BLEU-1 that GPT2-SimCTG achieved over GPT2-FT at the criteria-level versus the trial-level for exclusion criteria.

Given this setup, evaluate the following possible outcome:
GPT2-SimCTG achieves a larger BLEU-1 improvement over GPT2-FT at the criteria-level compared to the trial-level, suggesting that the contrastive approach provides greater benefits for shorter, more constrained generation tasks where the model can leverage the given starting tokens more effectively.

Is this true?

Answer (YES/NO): YES